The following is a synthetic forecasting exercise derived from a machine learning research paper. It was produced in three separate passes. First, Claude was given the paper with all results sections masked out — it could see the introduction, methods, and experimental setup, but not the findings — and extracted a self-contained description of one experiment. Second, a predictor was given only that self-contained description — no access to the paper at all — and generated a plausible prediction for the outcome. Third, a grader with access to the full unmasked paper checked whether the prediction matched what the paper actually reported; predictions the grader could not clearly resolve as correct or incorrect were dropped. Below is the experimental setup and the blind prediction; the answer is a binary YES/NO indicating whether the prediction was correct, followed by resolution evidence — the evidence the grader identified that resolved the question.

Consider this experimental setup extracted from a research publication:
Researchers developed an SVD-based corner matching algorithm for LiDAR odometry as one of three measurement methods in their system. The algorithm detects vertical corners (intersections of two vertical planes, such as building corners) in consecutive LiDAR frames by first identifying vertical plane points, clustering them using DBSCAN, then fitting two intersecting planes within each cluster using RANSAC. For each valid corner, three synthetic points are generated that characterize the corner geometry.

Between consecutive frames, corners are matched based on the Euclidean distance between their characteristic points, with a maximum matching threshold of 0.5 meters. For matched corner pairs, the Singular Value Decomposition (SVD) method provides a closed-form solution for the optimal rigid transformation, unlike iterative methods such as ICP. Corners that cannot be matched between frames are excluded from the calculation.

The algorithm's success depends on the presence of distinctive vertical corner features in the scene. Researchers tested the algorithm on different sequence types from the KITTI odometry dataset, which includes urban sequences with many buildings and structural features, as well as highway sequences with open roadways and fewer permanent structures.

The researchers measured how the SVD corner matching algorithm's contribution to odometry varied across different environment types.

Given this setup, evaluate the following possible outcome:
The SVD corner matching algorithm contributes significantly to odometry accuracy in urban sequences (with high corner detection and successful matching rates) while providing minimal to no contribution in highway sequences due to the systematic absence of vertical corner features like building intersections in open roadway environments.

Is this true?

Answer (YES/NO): NO